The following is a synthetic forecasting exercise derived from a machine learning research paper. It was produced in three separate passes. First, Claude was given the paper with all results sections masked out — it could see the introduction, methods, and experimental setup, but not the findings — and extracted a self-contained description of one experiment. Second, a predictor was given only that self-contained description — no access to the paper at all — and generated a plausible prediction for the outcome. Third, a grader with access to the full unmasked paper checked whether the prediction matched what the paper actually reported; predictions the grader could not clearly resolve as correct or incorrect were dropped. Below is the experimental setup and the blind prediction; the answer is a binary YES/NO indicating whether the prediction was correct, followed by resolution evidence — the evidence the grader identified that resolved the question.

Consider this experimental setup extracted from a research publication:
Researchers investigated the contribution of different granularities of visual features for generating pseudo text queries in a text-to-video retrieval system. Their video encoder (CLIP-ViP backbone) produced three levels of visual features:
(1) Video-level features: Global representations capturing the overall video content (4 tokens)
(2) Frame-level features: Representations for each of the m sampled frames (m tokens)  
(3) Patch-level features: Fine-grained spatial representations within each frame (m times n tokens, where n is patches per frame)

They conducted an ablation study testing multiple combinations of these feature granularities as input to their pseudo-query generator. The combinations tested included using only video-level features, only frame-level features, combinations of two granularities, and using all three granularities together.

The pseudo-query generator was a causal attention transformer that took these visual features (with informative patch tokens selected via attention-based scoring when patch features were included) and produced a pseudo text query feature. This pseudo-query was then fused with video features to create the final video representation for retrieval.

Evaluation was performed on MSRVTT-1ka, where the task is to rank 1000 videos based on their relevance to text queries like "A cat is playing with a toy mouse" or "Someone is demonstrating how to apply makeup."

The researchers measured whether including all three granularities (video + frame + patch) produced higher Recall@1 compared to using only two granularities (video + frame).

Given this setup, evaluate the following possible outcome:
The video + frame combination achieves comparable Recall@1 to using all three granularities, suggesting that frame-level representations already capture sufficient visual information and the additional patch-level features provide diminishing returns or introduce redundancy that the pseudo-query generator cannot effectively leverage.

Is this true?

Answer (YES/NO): NO